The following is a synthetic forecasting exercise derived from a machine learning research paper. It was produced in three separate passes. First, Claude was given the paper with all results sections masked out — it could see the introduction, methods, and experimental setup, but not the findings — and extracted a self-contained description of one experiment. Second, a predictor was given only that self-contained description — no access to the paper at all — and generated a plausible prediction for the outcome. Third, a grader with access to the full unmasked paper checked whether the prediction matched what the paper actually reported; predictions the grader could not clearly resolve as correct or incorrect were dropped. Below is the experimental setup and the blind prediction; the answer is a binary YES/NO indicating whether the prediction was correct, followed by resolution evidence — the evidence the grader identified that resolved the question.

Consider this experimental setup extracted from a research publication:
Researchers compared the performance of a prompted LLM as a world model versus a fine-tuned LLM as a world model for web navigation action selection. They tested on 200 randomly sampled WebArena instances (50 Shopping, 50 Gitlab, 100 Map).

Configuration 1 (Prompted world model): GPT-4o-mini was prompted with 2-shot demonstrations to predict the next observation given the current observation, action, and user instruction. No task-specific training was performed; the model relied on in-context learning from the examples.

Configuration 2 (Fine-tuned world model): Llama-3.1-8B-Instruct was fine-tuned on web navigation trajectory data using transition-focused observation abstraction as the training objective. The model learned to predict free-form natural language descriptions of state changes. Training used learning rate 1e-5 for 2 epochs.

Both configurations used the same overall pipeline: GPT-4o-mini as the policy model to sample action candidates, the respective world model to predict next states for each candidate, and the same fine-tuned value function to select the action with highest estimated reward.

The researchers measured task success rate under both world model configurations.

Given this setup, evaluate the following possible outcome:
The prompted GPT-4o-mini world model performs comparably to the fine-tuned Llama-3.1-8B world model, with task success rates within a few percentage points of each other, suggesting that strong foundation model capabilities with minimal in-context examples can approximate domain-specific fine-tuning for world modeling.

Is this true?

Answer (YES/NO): NO